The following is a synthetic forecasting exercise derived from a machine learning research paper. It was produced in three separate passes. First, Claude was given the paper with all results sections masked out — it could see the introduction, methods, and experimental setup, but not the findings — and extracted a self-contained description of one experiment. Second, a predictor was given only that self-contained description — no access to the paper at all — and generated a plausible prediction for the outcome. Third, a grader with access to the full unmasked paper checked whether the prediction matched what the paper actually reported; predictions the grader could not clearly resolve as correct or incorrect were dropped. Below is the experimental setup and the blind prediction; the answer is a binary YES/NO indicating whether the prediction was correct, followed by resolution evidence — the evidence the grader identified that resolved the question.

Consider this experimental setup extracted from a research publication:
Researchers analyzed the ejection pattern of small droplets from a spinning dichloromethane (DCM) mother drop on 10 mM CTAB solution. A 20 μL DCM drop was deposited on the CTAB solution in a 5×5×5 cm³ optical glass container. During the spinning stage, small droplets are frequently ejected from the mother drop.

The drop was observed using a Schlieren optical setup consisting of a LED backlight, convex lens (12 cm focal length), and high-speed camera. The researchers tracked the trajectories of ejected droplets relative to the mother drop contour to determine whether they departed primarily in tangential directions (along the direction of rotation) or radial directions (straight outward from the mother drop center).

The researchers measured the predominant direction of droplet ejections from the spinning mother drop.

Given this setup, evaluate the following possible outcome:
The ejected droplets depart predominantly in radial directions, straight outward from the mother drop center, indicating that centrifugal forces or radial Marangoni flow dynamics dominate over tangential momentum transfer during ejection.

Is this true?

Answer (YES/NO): YES